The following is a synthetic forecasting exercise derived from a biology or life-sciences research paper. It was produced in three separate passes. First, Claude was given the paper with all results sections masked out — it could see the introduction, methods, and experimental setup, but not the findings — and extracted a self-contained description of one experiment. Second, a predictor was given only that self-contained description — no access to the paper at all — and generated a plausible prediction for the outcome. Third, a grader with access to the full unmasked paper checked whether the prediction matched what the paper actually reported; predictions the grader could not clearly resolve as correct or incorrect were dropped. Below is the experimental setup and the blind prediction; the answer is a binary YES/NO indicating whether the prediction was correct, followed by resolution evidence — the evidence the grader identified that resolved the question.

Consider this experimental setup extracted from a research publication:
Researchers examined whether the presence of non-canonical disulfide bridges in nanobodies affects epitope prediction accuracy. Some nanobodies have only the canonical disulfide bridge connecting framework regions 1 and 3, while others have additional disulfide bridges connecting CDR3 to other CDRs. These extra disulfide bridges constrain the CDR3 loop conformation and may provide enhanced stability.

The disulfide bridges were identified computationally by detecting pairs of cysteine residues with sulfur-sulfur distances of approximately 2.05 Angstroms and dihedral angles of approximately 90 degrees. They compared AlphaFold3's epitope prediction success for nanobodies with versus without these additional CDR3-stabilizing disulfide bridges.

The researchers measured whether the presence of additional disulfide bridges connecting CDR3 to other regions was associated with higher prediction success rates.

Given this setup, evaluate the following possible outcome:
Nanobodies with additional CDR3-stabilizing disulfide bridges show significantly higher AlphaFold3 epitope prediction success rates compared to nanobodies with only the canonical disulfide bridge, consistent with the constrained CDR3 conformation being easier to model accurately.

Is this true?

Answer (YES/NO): NO